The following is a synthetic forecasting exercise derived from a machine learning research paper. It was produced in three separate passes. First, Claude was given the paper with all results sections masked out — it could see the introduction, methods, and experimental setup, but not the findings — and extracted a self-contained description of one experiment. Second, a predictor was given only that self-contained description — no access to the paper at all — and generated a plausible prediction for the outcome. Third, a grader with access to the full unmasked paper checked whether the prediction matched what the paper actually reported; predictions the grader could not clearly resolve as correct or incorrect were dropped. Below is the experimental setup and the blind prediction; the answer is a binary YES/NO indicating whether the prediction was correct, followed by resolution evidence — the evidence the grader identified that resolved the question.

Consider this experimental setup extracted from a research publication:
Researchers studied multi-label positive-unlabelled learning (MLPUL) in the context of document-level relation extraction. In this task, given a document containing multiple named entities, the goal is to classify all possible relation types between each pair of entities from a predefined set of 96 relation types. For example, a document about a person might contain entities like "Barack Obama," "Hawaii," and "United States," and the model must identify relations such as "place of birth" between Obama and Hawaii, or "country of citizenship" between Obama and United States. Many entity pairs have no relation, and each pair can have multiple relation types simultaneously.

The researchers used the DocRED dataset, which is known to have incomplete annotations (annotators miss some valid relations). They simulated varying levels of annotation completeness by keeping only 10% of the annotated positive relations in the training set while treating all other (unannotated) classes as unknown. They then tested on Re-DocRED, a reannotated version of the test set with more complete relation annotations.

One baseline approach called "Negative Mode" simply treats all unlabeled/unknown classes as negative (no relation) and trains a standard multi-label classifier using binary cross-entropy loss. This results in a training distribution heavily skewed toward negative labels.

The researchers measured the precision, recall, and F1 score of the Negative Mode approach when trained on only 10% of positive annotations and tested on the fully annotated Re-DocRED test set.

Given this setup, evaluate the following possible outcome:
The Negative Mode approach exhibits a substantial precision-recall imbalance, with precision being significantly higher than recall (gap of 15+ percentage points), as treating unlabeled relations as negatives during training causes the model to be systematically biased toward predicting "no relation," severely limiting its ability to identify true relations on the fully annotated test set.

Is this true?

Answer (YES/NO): YES